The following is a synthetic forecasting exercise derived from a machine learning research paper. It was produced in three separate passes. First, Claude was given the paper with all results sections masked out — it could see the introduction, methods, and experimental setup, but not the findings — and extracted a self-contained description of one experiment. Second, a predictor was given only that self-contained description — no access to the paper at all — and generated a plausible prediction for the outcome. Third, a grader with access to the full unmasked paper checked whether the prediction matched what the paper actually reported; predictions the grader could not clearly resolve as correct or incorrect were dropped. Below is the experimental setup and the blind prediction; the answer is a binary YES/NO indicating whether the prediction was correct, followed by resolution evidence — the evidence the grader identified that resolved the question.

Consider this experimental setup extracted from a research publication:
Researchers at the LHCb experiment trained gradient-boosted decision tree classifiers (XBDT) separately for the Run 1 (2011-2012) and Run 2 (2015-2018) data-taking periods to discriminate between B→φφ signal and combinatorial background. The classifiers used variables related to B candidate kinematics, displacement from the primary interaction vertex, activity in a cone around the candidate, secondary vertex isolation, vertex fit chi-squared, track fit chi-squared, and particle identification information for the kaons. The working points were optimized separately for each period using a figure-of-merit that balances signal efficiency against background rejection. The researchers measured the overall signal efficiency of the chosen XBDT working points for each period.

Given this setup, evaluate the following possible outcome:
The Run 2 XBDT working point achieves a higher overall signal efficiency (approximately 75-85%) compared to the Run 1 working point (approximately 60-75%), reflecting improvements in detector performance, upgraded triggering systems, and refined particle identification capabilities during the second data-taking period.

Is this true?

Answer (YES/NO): NO